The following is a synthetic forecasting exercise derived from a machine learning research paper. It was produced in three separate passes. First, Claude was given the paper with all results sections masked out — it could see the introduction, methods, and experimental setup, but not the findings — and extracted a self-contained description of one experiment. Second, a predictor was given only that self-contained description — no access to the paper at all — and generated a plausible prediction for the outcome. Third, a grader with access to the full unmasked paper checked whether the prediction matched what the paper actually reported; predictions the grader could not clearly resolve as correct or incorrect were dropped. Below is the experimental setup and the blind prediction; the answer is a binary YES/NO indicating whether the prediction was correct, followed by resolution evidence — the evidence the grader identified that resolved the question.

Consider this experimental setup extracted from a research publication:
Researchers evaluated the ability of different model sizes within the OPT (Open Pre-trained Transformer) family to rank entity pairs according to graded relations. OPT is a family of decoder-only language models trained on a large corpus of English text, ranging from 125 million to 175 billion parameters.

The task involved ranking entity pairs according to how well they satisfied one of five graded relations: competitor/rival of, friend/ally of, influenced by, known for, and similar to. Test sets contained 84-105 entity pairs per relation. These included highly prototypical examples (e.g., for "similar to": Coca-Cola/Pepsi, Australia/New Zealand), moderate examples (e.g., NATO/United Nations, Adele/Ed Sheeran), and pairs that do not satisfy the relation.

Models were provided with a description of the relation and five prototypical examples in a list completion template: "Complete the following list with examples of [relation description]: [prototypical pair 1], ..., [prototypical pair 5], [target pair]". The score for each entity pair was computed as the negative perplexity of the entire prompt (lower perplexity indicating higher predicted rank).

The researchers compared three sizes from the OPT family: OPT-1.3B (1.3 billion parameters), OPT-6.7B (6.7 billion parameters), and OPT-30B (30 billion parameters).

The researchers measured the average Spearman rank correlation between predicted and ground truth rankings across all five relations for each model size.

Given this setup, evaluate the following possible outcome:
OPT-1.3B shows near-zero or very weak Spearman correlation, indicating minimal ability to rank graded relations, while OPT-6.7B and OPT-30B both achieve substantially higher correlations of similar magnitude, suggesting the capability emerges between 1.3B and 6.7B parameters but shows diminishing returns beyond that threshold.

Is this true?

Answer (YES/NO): NO